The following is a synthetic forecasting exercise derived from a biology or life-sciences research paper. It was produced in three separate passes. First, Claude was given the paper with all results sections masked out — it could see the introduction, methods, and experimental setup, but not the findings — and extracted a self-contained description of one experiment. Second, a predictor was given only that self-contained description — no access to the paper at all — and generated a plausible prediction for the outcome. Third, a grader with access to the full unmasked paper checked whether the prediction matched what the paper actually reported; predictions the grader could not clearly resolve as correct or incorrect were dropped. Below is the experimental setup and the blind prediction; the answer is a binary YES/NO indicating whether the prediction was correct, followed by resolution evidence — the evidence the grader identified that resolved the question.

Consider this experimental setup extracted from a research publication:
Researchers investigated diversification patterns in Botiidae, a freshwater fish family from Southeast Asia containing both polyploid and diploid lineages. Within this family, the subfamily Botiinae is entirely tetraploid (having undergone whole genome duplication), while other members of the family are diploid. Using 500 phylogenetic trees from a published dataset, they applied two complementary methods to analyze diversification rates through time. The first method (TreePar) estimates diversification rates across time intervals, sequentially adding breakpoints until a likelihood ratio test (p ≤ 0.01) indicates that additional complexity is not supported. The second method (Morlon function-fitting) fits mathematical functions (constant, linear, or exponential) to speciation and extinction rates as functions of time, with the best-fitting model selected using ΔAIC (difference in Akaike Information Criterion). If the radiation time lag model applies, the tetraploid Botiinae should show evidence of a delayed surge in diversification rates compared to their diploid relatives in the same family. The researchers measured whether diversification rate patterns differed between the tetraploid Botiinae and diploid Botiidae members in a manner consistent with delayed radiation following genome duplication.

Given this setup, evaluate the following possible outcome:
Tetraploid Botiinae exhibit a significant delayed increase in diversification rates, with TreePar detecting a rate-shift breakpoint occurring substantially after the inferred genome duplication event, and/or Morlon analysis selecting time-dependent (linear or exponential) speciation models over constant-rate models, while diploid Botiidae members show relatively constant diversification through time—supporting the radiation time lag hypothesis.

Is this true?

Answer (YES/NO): NO